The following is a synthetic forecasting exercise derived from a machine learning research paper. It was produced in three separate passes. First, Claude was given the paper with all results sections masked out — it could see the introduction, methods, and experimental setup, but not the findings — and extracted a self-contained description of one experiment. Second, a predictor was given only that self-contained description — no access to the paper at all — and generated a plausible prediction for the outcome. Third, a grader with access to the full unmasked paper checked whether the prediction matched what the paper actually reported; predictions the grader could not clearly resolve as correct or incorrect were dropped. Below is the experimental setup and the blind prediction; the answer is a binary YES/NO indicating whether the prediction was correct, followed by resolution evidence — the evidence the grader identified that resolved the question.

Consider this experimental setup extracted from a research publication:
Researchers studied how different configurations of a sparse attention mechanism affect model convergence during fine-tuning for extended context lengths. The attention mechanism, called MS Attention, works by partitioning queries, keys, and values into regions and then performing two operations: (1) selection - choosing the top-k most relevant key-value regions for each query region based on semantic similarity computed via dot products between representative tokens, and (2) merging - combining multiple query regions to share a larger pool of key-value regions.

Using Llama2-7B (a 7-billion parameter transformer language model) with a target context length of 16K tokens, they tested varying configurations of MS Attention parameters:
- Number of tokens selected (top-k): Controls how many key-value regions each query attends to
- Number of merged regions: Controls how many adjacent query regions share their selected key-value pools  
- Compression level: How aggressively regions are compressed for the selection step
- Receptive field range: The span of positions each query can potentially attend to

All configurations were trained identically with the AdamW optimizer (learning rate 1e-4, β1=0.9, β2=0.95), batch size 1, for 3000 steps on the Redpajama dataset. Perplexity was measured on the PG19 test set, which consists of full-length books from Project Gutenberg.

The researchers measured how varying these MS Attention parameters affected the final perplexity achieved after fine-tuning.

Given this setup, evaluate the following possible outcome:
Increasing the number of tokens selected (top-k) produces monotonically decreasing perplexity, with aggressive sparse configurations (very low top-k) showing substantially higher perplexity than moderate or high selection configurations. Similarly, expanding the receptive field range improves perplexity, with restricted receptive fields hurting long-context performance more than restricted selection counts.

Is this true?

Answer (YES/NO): NO